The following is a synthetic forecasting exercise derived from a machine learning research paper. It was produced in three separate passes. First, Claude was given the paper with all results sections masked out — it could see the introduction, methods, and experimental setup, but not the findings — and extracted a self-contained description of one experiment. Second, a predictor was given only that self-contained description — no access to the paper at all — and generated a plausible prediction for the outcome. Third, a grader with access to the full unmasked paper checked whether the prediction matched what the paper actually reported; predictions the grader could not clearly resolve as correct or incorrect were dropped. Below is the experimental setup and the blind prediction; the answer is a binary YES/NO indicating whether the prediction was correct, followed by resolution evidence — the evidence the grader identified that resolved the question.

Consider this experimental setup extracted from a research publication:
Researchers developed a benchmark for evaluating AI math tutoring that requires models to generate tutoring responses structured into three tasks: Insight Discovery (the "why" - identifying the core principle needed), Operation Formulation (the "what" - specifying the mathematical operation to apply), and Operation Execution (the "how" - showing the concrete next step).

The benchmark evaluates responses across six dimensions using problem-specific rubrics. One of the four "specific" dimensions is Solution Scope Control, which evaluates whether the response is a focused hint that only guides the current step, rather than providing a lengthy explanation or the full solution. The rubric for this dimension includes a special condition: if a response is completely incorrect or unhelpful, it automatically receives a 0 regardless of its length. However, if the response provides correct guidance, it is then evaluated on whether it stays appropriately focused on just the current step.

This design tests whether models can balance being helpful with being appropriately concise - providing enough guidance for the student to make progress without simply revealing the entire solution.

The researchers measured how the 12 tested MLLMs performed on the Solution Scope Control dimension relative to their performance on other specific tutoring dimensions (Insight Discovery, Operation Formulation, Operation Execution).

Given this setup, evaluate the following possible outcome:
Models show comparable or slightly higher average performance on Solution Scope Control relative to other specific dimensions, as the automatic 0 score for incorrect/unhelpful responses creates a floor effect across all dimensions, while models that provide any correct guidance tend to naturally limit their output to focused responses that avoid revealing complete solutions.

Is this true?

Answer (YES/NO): NO